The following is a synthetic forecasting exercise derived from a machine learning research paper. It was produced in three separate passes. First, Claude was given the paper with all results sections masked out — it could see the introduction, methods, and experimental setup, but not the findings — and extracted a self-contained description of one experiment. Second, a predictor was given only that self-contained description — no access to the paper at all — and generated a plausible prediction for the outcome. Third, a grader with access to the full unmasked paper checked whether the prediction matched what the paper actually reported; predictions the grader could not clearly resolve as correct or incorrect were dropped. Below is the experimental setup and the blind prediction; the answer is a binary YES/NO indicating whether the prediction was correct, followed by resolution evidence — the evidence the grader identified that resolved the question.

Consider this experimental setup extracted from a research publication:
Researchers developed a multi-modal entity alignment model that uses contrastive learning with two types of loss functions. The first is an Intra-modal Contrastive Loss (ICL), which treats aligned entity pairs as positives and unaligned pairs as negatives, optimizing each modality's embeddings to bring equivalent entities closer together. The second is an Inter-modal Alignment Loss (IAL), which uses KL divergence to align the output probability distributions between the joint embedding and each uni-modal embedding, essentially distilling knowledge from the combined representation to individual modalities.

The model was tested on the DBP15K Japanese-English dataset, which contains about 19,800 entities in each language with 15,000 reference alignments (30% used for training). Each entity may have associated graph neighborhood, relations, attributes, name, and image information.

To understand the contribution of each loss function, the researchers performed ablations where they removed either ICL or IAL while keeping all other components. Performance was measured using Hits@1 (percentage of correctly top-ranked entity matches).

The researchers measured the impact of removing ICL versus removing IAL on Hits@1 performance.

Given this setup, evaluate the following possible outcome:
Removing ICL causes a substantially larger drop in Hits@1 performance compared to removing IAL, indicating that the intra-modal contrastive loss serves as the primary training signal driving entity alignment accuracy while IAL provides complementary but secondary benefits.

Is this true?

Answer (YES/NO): YES